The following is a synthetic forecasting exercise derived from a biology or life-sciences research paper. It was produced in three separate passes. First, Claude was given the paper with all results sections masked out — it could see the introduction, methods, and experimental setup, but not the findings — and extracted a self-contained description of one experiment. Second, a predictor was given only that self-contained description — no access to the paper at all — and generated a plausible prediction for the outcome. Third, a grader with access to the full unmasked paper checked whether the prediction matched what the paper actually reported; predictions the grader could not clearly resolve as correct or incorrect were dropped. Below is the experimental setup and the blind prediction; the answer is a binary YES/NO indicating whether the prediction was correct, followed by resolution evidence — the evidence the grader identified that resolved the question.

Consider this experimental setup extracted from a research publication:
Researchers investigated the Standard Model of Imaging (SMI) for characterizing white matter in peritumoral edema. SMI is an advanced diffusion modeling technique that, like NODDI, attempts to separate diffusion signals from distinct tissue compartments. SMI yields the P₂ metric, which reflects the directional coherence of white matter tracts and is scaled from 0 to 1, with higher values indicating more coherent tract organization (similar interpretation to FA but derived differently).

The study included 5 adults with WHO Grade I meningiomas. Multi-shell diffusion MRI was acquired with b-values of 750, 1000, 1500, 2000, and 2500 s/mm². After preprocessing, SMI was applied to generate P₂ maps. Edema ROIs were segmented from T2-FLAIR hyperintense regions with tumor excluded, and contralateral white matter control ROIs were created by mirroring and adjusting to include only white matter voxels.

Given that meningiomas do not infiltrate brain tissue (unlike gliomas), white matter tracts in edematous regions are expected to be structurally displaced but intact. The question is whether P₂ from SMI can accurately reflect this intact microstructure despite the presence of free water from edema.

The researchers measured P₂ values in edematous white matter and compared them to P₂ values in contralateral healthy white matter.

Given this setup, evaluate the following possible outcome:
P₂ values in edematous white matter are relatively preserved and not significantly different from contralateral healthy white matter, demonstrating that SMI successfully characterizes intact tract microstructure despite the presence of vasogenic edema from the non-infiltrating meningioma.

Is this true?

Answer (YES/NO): YES